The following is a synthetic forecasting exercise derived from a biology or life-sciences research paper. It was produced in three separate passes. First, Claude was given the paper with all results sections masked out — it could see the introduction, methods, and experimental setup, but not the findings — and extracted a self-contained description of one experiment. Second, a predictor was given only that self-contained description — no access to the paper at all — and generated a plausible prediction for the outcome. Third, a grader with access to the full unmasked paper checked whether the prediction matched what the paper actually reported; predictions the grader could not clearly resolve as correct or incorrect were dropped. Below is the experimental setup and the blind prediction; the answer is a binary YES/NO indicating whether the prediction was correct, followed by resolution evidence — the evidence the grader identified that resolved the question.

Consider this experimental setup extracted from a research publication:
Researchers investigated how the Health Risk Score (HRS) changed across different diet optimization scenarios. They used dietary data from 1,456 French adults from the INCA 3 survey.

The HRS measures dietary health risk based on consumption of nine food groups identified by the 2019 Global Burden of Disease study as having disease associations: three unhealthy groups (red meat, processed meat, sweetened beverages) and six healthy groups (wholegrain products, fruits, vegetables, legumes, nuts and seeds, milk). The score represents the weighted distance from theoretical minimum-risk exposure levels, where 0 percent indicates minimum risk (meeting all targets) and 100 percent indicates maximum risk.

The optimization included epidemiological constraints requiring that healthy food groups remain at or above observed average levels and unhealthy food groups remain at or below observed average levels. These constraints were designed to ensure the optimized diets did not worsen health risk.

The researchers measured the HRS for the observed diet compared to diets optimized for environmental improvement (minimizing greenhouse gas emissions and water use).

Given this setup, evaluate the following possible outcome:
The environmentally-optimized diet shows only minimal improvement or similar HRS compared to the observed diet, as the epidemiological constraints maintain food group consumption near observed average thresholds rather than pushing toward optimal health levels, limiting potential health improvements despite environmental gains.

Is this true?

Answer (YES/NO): NO